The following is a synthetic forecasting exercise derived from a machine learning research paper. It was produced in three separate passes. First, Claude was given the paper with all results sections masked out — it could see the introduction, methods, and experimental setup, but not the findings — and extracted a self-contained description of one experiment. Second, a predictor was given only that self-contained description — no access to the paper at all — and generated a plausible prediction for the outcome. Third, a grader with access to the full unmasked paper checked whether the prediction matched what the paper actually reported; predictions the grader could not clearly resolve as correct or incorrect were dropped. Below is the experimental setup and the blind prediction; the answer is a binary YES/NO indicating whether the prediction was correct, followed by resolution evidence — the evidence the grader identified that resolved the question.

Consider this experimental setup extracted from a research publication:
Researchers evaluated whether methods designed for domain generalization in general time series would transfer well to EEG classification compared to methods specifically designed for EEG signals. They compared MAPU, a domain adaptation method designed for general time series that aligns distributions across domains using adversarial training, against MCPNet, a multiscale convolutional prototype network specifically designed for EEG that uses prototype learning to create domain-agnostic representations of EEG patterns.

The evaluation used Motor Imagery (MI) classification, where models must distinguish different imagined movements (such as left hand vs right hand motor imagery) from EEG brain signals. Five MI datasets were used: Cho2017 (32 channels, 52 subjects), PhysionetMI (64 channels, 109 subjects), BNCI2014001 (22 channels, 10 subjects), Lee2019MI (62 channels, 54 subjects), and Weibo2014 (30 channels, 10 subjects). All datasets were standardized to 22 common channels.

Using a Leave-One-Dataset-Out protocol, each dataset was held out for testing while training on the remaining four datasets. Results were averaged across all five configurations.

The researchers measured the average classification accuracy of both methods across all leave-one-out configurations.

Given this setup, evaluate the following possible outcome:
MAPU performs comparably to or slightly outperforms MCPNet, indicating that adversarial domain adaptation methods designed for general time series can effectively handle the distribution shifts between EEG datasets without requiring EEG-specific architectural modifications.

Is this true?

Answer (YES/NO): NO